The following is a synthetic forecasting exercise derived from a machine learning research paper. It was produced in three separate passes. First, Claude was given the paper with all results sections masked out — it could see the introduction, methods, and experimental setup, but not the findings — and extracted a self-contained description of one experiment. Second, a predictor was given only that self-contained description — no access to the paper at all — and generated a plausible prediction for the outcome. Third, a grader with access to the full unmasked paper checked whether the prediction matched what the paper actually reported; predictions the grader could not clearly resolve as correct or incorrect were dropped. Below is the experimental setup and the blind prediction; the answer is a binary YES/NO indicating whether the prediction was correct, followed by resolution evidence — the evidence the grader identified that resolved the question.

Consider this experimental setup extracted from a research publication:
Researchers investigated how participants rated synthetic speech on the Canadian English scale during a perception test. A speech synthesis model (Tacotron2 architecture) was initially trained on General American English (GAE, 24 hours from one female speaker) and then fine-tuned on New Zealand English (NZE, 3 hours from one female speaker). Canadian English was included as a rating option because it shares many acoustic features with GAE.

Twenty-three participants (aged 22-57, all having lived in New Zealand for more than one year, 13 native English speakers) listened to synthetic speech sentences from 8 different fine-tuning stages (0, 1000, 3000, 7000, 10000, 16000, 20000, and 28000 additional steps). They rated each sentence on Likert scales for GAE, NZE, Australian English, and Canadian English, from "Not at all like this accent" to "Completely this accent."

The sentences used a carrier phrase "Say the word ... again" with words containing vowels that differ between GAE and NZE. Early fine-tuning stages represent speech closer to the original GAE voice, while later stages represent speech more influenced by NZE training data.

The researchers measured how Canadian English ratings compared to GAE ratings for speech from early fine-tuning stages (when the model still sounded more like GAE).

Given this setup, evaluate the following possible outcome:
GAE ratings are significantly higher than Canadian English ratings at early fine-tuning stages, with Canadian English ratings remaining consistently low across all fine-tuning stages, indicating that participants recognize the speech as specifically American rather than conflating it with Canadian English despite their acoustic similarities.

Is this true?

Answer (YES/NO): NO